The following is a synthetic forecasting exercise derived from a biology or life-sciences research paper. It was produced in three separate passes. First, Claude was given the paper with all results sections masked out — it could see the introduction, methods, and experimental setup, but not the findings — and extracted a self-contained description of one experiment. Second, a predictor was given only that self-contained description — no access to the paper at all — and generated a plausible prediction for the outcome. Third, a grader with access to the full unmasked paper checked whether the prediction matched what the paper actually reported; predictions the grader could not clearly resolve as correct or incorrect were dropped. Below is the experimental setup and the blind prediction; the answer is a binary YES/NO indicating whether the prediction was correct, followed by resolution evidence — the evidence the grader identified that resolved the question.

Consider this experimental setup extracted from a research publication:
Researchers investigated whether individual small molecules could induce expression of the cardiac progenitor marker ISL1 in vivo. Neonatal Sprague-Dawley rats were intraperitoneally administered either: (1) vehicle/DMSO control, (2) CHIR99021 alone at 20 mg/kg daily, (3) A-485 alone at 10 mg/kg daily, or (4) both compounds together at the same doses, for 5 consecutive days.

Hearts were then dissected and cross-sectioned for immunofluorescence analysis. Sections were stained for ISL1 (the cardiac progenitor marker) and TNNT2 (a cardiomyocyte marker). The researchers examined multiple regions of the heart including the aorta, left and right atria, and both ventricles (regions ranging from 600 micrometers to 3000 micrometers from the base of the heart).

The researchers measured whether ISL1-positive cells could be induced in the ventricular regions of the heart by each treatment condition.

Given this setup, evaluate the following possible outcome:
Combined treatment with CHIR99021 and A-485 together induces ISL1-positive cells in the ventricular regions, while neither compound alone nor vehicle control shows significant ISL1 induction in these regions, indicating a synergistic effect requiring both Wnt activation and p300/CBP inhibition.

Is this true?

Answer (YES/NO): YES